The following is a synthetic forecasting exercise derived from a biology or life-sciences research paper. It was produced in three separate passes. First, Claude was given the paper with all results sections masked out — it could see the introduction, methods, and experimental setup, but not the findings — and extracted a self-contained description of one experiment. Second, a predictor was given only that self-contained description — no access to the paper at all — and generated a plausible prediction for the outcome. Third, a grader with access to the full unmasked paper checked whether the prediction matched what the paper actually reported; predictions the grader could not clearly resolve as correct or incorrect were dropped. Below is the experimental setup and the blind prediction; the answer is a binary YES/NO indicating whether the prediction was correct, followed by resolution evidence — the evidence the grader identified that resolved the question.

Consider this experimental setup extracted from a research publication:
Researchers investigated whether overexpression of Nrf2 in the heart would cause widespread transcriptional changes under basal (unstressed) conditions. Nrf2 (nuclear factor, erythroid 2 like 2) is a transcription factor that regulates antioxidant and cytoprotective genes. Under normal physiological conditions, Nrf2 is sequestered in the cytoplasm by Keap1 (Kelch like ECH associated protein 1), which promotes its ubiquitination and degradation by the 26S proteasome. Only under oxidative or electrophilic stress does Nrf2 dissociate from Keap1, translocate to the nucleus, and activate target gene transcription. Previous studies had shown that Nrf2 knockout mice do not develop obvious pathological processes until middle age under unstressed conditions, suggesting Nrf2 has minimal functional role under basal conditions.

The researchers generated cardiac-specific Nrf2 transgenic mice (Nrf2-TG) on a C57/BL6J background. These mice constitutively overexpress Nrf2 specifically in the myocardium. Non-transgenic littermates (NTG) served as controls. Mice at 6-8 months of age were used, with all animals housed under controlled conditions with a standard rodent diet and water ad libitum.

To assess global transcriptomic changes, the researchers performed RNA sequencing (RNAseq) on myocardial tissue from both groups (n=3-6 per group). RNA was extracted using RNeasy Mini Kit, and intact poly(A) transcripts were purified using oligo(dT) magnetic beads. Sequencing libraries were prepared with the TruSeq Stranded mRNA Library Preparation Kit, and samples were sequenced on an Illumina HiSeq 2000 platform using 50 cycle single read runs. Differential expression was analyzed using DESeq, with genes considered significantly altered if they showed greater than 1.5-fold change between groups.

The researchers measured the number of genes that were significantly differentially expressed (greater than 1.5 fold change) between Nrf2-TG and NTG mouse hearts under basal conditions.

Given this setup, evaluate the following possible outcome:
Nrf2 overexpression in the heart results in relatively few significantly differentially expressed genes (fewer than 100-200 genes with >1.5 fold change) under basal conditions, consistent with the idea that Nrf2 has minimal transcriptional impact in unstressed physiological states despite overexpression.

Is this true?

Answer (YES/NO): NO